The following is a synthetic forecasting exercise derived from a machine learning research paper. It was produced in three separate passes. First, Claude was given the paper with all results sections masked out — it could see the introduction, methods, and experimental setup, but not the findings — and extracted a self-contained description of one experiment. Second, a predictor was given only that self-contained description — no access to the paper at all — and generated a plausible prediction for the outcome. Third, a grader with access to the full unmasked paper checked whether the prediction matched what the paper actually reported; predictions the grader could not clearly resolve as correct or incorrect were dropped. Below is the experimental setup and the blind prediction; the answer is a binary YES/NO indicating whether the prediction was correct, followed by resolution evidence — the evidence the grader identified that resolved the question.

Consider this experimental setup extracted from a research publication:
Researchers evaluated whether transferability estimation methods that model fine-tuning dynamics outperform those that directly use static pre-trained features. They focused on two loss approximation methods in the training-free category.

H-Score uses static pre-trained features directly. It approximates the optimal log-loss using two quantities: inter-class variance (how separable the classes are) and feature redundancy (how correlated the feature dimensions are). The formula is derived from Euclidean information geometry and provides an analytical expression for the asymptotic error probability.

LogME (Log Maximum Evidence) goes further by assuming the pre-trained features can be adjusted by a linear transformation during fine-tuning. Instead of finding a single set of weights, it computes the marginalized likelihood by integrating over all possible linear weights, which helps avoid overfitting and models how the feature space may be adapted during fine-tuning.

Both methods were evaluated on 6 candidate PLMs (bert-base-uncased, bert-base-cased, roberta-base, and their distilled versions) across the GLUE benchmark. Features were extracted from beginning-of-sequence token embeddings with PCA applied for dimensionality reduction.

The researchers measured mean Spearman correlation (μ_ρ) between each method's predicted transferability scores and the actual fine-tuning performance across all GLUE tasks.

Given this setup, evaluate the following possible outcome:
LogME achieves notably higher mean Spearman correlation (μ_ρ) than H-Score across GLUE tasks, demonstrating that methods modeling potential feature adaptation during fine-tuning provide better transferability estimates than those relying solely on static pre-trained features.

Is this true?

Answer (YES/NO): NO